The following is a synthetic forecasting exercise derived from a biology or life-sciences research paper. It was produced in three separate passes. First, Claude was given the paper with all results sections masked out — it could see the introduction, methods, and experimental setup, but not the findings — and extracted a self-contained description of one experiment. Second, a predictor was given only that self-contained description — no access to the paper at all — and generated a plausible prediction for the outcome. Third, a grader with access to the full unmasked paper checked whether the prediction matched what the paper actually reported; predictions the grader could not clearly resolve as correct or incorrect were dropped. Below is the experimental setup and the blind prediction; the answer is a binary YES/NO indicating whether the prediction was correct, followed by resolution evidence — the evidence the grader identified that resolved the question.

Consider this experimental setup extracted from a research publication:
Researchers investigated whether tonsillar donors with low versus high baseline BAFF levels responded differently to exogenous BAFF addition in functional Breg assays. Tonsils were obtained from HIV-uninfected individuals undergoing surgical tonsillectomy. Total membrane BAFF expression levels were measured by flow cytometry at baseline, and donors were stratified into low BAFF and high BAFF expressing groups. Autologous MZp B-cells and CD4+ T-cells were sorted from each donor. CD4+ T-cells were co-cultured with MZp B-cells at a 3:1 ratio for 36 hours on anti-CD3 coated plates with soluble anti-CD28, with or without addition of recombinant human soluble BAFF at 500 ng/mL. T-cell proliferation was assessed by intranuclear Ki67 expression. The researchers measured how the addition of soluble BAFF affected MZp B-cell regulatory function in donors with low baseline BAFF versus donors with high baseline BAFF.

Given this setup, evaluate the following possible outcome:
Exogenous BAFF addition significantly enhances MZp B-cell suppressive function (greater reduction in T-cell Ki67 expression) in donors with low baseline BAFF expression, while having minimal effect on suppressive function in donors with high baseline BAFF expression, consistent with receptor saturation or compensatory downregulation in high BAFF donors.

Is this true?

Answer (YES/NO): NO